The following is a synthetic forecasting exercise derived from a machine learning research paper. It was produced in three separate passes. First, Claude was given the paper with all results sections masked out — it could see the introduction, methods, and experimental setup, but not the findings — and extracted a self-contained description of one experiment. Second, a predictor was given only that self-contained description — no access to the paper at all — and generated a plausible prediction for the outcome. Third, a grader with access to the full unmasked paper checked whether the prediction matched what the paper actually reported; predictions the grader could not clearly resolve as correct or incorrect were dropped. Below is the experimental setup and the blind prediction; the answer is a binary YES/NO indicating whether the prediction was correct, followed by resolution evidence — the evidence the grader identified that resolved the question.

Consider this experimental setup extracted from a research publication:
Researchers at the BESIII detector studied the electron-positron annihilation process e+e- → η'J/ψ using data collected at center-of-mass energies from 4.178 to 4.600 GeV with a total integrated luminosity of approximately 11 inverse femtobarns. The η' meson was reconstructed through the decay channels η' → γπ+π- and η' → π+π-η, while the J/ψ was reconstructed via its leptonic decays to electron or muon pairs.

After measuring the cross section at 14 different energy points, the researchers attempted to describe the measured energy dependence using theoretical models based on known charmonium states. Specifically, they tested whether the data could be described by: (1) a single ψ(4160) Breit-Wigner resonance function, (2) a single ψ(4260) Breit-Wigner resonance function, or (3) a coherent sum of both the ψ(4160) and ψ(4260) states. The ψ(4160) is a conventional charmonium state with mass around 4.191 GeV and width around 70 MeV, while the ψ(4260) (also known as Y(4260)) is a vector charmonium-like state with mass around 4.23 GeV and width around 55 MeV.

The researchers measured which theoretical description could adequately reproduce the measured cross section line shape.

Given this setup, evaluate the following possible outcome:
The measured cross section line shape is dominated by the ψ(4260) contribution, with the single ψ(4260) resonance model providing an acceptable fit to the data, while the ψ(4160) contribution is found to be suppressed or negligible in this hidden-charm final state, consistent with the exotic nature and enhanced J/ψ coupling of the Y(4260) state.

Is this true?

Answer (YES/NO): NO